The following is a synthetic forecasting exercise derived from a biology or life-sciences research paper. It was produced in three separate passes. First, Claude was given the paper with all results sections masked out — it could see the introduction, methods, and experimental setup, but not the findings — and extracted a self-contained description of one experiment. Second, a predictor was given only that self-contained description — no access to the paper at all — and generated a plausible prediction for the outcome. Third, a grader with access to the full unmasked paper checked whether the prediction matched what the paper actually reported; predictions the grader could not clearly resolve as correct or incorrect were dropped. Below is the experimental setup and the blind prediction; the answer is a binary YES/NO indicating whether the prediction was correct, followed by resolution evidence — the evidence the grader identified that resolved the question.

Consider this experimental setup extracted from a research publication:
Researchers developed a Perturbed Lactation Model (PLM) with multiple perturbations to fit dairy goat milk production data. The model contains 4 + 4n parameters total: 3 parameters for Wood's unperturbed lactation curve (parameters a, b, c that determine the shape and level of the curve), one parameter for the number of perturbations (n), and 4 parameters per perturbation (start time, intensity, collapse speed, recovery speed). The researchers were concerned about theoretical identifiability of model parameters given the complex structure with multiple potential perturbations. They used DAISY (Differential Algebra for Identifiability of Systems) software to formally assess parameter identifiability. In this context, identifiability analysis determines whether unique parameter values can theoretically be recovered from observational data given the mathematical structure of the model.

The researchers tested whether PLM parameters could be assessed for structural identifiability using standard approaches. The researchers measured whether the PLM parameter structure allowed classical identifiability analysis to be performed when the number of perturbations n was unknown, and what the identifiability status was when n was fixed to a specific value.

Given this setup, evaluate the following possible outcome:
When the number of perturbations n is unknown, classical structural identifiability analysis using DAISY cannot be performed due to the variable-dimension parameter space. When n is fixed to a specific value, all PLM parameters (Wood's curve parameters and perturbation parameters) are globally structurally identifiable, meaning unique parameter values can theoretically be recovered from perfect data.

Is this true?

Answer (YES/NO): NO